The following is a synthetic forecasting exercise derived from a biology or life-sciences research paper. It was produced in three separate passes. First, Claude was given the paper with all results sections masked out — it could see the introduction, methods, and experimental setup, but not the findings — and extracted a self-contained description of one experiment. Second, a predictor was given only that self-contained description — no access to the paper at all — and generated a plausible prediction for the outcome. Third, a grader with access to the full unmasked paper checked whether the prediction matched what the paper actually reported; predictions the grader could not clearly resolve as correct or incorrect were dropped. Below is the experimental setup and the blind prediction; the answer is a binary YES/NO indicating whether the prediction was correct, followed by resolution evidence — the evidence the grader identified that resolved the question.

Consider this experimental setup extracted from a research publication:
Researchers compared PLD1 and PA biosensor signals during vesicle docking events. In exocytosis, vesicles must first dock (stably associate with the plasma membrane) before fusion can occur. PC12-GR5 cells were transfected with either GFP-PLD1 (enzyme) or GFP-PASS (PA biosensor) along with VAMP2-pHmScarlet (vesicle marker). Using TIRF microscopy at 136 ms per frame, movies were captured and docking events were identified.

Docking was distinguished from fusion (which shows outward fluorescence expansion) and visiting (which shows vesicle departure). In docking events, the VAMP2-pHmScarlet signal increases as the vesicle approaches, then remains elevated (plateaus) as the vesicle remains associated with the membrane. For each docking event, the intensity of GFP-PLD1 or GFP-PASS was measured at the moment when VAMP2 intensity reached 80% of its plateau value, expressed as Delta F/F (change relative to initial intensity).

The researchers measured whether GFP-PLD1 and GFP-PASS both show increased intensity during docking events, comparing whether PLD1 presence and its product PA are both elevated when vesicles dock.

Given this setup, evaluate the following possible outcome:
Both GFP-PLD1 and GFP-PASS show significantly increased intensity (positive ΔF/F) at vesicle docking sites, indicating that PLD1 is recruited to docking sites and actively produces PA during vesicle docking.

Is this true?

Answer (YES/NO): NO